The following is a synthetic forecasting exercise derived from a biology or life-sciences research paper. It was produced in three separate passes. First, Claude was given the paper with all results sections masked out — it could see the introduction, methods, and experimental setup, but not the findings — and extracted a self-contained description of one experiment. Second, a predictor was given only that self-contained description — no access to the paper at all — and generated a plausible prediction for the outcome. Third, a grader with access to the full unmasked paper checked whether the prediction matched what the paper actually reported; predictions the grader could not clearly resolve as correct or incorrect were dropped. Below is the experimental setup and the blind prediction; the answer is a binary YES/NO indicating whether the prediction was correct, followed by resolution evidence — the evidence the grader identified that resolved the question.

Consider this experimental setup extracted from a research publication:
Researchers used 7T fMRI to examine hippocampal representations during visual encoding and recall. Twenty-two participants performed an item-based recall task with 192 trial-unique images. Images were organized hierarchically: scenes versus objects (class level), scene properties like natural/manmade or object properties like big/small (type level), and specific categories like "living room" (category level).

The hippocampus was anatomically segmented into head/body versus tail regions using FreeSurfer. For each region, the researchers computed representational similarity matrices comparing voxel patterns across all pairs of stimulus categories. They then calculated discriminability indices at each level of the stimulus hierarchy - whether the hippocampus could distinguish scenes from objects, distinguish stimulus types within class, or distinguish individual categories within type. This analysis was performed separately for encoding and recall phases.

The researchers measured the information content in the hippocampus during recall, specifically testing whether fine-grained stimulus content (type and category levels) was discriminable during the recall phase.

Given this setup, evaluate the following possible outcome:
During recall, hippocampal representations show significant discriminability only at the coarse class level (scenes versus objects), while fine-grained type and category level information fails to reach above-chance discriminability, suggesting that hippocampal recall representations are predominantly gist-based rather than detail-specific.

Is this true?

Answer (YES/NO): NO